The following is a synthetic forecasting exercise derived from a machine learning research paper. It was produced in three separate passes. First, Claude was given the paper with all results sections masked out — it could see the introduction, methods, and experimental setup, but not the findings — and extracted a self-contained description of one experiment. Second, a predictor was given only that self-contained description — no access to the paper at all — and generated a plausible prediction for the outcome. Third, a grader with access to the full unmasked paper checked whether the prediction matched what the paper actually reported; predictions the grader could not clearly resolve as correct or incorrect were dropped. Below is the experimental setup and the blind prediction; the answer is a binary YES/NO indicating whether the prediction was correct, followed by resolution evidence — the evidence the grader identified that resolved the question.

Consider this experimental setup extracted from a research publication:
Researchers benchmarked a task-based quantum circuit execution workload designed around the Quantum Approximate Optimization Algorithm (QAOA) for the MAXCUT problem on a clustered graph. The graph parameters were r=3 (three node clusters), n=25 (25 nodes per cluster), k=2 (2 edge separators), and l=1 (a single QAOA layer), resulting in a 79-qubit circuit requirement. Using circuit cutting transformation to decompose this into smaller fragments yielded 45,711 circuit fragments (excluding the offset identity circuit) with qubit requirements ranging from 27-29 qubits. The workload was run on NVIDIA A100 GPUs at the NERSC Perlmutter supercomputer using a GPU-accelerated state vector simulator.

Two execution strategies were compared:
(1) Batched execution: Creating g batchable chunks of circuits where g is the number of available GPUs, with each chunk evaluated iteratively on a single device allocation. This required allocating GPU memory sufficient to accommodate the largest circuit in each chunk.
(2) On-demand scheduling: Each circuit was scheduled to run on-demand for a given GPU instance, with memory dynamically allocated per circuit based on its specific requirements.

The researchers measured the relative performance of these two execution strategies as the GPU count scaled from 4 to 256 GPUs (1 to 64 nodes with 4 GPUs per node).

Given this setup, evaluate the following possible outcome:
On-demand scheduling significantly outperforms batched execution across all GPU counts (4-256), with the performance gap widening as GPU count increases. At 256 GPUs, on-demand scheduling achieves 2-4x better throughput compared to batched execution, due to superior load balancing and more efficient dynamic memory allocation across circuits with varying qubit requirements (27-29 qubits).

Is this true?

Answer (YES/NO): NO